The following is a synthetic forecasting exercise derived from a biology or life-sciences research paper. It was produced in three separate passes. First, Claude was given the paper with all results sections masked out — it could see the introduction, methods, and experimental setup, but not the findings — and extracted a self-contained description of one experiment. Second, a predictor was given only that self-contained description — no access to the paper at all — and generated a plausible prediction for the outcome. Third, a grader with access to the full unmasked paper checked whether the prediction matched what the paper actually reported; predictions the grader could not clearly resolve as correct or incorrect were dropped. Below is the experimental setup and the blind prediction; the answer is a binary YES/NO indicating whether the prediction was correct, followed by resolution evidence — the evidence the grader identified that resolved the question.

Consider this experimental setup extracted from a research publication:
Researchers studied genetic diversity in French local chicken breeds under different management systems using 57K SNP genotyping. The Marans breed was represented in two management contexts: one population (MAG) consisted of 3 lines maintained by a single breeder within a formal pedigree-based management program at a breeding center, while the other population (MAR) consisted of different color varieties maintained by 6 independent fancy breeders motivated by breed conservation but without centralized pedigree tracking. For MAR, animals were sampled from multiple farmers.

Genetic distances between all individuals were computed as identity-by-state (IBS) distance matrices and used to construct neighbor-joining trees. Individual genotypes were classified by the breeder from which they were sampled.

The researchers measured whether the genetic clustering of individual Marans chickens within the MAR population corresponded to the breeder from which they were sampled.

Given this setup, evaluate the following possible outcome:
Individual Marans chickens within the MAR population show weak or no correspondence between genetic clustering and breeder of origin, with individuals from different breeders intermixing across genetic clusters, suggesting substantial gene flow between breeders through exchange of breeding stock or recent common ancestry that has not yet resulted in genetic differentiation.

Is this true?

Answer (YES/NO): YES